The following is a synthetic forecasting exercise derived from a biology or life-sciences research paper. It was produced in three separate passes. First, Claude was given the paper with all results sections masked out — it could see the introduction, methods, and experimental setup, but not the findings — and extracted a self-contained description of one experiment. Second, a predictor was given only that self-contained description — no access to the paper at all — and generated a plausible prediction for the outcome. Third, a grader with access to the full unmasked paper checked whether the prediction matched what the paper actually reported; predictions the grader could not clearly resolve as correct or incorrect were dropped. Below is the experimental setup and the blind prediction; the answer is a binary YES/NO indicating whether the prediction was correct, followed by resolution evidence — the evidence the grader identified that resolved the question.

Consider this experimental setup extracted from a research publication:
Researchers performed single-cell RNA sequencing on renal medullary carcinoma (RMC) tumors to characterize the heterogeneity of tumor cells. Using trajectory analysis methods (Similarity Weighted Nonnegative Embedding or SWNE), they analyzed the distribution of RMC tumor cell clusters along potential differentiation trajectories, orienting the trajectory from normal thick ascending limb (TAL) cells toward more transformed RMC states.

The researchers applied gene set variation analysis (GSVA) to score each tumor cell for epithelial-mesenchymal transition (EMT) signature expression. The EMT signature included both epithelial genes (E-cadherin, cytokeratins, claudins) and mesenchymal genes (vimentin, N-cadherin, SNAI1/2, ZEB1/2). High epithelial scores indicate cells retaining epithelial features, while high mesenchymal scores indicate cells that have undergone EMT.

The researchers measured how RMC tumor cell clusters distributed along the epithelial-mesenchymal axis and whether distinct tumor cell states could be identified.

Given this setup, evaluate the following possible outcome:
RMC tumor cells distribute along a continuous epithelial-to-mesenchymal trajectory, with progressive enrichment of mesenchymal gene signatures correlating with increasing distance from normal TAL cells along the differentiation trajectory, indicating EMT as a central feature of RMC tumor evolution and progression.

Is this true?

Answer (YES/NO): NO